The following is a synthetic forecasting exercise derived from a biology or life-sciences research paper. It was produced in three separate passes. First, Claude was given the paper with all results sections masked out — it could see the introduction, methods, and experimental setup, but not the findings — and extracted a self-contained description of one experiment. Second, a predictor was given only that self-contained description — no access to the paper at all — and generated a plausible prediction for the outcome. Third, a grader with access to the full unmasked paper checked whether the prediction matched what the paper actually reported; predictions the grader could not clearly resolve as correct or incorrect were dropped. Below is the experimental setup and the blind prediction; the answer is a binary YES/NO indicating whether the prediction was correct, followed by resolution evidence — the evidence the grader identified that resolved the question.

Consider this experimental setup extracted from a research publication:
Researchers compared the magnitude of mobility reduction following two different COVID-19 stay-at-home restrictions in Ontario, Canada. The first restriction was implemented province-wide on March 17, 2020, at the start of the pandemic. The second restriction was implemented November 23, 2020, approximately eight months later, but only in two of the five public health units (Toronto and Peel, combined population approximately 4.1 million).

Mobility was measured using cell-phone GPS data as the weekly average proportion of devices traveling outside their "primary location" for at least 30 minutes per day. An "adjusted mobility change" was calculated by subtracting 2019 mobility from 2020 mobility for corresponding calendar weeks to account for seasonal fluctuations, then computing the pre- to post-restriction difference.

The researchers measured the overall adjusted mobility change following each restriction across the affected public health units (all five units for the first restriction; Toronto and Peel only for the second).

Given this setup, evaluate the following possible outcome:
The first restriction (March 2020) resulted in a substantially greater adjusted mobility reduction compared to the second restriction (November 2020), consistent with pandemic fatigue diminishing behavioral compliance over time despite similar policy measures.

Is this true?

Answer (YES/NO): YES